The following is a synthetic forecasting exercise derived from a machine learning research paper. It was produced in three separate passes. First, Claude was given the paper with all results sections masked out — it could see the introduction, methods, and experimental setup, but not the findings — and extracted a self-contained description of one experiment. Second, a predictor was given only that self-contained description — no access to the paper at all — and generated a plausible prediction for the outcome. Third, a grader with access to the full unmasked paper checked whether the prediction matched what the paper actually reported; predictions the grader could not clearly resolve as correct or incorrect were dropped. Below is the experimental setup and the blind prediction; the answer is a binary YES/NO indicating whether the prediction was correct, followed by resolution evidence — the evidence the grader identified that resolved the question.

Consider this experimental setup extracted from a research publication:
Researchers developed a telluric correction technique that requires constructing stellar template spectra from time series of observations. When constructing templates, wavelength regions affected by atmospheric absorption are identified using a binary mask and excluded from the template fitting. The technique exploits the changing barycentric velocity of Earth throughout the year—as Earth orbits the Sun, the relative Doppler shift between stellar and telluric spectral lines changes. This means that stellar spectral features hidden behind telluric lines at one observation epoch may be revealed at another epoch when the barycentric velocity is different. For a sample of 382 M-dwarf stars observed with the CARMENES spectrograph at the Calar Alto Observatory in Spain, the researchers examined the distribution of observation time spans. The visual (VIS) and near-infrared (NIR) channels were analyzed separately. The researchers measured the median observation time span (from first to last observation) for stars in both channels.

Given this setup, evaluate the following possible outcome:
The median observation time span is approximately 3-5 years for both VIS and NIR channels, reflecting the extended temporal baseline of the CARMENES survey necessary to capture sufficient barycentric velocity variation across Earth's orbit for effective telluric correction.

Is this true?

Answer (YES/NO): YES